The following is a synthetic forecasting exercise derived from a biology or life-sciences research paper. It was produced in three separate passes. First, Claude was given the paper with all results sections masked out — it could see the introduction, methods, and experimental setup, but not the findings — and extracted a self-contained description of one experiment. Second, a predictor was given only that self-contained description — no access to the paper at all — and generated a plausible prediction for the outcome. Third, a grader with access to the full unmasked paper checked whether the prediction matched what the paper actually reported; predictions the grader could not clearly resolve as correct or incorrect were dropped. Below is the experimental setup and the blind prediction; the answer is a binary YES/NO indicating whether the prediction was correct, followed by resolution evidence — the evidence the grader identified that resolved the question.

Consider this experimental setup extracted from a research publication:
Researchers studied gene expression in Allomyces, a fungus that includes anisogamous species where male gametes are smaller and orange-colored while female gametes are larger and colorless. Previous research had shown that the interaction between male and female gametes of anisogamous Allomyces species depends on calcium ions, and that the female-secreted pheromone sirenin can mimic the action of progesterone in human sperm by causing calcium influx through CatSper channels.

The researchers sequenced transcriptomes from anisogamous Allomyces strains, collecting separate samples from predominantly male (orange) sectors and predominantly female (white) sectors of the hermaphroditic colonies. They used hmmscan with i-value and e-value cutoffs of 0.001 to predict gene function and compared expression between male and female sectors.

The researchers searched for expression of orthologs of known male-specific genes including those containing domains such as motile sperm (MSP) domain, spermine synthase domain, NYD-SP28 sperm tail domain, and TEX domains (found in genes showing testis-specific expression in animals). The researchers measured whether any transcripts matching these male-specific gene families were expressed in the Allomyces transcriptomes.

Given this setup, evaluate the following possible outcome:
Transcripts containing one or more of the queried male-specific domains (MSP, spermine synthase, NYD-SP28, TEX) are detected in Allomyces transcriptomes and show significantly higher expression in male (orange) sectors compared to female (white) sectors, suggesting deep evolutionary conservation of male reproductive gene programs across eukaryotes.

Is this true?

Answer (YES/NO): NO